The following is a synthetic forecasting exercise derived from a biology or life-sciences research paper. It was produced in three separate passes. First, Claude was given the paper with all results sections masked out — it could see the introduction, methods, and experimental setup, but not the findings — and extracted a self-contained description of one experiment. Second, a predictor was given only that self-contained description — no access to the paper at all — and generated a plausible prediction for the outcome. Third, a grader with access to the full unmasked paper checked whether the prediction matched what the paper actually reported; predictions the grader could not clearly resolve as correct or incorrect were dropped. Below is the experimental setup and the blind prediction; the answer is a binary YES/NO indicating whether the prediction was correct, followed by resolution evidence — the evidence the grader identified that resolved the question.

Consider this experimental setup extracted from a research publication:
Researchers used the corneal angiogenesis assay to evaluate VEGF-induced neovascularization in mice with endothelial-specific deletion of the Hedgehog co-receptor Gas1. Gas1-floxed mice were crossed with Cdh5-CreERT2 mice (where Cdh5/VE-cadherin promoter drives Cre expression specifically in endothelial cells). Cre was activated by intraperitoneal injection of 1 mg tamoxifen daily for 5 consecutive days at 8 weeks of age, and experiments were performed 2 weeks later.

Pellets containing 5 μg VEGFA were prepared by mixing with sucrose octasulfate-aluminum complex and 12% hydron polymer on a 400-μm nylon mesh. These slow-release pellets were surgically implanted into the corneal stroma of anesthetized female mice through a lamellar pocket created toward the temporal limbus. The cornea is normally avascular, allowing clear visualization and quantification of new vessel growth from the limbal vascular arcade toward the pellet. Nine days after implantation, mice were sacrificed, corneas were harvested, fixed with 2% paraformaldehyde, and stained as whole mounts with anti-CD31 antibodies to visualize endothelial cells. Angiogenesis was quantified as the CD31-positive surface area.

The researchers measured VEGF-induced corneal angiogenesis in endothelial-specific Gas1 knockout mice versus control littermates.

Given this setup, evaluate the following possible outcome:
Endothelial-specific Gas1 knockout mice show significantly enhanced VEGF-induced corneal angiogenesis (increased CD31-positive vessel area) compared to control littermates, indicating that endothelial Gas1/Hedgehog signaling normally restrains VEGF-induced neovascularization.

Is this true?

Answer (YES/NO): NO